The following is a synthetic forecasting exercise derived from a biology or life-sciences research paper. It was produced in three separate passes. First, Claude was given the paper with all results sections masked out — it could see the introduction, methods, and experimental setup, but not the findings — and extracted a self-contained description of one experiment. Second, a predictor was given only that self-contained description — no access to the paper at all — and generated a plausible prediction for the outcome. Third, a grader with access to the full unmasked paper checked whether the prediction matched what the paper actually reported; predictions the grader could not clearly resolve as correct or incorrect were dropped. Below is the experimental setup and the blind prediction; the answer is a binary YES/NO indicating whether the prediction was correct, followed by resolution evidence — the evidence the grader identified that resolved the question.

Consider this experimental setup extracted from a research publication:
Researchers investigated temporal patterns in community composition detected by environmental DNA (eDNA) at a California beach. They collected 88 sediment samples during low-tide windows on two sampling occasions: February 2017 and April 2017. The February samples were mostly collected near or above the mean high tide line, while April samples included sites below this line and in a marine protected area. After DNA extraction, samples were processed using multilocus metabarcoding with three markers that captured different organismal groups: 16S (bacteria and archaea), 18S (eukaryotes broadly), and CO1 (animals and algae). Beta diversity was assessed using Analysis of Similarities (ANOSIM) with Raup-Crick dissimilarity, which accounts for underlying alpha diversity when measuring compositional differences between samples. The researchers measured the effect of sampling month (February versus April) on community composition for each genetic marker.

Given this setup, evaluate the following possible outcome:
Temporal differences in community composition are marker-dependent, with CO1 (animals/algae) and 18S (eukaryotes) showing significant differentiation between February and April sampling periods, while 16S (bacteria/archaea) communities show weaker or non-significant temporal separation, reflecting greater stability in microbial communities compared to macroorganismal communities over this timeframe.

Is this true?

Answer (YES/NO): NO